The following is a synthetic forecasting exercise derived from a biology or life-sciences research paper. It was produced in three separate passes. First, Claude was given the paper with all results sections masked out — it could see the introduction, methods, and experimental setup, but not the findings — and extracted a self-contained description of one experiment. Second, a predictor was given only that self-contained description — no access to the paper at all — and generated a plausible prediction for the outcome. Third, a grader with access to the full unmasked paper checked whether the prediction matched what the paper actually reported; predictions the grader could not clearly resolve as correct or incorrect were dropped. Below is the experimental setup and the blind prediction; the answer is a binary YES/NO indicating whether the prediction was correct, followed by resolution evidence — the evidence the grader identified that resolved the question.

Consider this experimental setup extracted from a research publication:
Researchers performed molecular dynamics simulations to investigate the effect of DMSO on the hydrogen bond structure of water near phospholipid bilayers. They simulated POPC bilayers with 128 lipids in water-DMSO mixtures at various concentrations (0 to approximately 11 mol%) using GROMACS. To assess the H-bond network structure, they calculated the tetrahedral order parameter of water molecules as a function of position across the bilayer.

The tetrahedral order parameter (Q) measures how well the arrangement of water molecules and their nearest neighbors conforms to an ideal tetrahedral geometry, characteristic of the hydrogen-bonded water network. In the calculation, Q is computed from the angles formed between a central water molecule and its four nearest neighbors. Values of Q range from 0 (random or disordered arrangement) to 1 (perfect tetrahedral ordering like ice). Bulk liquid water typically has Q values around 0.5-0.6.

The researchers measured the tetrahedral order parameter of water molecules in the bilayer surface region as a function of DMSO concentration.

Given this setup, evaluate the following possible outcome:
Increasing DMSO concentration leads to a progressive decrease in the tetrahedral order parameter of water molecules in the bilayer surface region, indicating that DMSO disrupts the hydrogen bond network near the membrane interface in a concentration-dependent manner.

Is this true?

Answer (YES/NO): YES